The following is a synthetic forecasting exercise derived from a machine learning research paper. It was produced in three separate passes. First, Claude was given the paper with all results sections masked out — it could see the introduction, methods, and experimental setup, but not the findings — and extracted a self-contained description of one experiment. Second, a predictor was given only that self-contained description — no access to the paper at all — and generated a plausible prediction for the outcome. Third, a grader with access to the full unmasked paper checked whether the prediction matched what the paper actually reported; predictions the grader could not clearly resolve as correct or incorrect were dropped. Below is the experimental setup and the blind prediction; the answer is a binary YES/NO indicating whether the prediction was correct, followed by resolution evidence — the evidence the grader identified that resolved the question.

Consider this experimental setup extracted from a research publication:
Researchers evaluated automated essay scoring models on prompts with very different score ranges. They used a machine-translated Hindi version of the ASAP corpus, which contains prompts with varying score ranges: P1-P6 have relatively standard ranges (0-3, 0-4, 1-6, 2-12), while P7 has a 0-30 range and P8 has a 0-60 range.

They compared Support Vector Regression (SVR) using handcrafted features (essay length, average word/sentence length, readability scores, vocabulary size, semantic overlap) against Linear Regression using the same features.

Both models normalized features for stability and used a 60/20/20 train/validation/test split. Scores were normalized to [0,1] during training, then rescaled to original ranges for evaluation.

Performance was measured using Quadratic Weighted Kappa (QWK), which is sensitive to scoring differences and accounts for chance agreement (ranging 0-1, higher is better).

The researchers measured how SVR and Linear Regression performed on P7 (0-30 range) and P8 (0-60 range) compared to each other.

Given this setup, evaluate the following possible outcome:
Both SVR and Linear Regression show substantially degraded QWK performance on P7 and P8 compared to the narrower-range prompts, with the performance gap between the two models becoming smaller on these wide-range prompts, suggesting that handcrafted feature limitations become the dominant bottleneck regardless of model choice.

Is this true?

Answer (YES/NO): NO